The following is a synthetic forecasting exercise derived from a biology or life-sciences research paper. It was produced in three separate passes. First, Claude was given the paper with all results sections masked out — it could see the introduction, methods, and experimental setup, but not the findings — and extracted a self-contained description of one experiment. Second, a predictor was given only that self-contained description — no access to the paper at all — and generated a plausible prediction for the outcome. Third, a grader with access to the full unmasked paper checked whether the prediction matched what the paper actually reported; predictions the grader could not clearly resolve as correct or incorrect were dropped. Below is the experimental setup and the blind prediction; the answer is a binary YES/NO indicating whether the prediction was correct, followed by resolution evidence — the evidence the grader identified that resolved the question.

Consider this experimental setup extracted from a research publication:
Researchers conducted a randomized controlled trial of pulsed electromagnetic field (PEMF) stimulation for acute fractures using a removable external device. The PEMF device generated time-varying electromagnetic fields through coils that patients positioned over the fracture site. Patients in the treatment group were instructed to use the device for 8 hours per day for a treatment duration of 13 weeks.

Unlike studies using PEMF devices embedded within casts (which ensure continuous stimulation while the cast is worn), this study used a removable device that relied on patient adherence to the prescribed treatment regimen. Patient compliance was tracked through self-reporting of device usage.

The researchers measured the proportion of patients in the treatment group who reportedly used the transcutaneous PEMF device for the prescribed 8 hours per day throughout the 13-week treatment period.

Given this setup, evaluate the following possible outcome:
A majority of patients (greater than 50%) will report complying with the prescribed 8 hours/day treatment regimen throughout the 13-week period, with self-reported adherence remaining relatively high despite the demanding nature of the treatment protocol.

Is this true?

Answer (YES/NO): YES